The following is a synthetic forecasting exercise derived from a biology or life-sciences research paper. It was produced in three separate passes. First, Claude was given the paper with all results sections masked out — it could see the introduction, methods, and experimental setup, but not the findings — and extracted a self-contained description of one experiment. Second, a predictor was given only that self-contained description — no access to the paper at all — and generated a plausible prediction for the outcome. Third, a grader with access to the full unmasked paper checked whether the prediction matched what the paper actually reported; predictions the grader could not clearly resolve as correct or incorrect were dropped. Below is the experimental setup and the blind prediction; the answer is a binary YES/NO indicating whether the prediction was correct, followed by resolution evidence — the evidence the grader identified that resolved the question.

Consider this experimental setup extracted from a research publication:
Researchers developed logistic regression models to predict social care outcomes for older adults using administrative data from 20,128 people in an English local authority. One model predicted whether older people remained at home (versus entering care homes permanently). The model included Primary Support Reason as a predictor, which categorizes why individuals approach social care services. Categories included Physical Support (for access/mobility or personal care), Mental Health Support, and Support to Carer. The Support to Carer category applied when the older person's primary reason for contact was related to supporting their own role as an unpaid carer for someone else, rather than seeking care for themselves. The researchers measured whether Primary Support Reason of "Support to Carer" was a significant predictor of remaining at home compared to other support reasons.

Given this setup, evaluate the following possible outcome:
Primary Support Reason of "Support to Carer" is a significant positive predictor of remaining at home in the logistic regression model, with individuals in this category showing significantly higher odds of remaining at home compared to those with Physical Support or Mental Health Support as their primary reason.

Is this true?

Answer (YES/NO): YES